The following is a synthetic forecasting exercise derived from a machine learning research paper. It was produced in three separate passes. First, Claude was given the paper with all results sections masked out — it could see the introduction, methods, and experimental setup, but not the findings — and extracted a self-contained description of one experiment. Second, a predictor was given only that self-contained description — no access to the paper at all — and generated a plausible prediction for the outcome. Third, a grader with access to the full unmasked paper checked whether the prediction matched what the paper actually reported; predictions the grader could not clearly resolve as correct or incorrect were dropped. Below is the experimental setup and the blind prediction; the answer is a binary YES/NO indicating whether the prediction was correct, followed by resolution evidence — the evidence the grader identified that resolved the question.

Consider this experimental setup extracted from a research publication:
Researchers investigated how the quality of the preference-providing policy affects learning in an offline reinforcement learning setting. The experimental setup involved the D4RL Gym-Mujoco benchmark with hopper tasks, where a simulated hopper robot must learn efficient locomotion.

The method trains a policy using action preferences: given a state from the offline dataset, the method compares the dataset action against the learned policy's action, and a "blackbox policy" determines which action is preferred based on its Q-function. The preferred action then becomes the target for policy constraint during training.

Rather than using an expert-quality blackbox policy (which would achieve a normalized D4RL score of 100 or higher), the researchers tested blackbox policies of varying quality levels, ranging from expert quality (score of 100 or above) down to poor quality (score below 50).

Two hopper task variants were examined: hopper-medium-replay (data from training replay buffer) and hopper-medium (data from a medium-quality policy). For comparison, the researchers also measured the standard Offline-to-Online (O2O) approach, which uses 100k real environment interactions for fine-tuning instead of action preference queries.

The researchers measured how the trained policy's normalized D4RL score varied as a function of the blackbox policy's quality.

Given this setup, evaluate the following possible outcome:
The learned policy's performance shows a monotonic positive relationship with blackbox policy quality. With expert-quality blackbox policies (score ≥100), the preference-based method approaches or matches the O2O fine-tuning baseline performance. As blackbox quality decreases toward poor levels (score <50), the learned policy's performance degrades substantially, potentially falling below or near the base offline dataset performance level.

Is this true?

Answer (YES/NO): NO